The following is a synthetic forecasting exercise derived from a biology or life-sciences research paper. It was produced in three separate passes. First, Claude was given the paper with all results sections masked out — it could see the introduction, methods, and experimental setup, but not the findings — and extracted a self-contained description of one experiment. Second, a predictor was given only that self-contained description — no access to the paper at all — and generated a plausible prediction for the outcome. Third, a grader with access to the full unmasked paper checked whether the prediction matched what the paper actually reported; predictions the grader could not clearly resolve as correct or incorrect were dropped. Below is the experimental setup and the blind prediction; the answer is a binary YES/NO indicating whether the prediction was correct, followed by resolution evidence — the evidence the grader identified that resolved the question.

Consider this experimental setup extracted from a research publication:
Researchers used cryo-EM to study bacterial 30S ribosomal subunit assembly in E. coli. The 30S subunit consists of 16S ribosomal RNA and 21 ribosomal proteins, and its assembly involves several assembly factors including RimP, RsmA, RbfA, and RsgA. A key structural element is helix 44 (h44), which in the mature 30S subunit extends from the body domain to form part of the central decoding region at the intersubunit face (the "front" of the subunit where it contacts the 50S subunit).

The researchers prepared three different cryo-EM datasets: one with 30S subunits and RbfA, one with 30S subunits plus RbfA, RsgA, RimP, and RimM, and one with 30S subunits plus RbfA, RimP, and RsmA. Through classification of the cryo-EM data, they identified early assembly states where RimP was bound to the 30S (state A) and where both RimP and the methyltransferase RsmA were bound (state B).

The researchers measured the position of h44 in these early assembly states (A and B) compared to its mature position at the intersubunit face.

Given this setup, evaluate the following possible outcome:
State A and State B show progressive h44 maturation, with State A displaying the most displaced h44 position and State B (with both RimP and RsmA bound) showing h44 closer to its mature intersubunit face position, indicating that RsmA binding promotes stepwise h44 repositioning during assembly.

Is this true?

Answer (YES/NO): NO